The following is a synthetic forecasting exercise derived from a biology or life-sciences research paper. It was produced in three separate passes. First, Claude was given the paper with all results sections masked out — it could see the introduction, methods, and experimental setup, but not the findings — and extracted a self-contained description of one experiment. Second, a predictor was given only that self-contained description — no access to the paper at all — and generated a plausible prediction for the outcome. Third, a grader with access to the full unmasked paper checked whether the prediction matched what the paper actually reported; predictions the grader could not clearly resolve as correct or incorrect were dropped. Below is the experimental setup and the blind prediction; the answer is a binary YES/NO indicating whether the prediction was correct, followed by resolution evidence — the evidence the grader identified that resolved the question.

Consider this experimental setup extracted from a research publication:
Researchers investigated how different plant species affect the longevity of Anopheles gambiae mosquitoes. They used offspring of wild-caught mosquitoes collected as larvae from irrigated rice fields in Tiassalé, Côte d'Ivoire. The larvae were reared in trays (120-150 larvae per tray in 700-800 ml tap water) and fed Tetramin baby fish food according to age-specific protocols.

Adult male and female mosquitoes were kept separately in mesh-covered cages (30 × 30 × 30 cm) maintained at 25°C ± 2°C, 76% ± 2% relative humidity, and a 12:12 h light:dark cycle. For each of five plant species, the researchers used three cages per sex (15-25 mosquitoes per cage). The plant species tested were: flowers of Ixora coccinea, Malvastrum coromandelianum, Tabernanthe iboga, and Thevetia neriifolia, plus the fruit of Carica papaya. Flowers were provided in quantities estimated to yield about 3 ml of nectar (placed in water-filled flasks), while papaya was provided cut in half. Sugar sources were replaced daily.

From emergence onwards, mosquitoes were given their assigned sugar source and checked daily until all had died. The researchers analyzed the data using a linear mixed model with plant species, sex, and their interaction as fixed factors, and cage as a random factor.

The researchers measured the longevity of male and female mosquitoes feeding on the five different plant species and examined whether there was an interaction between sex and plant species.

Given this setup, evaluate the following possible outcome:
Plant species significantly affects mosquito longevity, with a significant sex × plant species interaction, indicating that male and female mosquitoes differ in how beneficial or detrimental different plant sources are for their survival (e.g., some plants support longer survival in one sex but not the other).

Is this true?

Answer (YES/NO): NO